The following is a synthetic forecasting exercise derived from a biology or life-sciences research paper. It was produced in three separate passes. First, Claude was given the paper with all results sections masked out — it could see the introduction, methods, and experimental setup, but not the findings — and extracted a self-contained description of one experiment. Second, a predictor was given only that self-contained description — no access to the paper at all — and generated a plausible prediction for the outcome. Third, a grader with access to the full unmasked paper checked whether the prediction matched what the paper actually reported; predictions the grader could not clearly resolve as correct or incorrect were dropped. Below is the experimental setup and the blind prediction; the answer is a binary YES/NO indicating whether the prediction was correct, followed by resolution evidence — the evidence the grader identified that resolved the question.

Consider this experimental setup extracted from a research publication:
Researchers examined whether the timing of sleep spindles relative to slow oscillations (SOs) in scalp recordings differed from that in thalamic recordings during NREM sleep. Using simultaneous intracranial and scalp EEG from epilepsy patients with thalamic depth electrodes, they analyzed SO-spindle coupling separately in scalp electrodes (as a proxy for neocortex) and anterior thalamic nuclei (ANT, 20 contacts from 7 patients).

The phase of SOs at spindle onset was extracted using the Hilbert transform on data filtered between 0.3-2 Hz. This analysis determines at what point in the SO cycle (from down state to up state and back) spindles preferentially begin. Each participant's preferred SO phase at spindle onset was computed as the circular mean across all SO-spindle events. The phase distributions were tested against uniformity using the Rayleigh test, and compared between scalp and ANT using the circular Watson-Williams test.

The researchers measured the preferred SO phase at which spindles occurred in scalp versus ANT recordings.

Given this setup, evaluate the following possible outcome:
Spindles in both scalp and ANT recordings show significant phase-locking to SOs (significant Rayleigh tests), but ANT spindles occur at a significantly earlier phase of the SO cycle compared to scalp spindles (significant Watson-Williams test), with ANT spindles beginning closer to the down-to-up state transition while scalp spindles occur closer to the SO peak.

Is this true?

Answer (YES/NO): NO